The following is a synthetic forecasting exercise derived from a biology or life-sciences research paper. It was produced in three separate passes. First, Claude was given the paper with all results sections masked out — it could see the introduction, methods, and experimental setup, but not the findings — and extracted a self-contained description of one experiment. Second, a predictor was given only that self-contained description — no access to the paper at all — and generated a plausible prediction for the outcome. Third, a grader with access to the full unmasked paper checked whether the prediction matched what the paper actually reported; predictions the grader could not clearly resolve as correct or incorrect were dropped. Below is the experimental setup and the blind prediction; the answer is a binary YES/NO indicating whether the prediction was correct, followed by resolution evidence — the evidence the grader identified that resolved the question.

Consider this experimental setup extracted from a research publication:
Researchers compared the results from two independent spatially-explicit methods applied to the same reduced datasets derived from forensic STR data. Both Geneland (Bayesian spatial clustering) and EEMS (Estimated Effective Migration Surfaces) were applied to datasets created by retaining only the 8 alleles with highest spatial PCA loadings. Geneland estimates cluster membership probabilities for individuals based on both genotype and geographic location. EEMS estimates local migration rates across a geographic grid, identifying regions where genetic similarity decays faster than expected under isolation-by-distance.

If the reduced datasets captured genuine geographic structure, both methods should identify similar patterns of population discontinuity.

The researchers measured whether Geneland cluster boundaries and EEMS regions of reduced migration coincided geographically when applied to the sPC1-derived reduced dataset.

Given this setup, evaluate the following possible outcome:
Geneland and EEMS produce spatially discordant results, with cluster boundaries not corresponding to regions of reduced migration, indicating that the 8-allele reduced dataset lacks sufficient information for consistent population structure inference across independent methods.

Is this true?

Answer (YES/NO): NO